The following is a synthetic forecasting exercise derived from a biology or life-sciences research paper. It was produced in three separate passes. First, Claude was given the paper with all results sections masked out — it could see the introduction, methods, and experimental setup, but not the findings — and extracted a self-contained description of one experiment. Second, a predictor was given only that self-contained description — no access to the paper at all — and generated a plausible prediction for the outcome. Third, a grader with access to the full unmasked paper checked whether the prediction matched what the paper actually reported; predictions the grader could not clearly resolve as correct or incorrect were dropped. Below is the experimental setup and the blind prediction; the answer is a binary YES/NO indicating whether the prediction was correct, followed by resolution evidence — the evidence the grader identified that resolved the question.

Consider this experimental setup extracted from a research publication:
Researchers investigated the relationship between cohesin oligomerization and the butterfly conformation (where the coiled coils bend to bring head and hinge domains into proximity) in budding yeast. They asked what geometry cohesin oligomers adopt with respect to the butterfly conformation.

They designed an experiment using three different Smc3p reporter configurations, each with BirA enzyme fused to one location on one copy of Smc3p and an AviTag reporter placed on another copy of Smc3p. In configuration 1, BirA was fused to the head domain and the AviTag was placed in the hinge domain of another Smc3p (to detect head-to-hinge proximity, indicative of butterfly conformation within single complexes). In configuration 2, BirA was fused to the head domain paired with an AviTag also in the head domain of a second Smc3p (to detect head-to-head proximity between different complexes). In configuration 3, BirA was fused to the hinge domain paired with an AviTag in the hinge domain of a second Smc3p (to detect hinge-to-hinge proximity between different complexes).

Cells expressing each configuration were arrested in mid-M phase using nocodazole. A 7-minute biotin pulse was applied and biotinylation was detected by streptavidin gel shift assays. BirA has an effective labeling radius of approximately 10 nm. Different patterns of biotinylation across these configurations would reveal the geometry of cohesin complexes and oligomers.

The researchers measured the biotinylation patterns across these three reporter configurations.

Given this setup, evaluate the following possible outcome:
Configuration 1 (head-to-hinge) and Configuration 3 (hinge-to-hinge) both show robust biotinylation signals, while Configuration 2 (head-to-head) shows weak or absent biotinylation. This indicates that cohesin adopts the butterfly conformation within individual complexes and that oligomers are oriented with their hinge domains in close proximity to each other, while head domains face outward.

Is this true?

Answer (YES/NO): NO